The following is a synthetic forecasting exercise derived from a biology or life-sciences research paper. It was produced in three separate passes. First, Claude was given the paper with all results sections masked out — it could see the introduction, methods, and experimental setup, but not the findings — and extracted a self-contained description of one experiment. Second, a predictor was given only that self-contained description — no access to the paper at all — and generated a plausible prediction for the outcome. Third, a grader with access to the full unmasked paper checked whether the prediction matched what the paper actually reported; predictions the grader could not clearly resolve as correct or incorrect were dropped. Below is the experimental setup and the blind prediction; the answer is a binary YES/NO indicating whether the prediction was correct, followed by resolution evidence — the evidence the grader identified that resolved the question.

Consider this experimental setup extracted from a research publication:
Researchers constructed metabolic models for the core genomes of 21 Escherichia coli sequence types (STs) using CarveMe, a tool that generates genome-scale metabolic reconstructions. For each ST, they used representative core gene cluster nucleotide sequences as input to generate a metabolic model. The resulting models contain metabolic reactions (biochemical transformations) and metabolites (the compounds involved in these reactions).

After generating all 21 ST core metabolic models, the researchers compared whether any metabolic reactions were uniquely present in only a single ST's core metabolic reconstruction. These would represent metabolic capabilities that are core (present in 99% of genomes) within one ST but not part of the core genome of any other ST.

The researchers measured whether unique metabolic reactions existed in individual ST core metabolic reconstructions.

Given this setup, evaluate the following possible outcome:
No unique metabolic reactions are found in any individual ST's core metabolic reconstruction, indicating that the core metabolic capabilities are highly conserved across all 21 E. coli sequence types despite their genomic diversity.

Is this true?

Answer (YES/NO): NO